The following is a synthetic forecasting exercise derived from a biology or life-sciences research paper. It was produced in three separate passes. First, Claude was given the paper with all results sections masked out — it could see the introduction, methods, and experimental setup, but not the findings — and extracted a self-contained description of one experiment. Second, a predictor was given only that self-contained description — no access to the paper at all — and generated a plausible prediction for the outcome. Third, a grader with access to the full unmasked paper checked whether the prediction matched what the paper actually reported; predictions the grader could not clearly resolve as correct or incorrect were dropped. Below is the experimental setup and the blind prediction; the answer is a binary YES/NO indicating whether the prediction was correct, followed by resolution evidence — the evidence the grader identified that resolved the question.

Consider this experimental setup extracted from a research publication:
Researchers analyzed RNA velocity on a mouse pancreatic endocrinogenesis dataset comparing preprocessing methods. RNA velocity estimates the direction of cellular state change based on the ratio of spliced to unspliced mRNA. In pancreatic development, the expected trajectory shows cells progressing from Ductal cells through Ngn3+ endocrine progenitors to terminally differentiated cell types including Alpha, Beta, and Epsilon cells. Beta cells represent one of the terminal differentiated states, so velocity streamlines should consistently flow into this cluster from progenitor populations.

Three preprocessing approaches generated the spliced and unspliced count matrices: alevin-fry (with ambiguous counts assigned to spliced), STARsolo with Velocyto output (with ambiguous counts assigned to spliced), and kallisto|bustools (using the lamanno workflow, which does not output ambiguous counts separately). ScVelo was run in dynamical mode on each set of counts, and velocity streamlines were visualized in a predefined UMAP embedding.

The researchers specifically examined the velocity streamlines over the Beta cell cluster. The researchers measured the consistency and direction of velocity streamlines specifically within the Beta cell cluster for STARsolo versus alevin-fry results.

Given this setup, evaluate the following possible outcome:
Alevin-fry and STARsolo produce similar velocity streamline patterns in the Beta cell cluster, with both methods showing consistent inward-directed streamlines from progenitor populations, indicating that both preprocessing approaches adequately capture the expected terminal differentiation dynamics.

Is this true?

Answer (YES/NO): NO